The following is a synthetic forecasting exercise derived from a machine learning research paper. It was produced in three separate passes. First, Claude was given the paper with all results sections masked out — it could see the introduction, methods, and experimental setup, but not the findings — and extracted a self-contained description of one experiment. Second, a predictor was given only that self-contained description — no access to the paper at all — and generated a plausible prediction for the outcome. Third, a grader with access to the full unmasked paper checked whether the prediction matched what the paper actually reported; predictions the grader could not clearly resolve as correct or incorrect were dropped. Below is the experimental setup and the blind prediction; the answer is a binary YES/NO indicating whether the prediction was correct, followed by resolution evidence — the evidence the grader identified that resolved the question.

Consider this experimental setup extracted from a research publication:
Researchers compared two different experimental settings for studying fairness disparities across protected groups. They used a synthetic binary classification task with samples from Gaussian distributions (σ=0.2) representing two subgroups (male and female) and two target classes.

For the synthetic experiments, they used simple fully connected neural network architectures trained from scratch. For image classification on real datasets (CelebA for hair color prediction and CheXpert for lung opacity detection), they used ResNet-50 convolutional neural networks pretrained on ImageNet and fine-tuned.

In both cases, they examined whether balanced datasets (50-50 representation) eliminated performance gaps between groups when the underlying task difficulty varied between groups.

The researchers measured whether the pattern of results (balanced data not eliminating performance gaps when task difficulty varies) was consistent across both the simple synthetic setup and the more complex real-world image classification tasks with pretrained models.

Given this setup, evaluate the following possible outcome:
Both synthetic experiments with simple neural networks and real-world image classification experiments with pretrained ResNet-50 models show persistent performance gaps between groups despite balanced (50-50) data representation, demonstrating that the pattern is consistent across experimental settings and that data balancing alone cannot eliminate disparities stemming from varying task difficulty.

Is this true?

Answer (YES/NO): NO